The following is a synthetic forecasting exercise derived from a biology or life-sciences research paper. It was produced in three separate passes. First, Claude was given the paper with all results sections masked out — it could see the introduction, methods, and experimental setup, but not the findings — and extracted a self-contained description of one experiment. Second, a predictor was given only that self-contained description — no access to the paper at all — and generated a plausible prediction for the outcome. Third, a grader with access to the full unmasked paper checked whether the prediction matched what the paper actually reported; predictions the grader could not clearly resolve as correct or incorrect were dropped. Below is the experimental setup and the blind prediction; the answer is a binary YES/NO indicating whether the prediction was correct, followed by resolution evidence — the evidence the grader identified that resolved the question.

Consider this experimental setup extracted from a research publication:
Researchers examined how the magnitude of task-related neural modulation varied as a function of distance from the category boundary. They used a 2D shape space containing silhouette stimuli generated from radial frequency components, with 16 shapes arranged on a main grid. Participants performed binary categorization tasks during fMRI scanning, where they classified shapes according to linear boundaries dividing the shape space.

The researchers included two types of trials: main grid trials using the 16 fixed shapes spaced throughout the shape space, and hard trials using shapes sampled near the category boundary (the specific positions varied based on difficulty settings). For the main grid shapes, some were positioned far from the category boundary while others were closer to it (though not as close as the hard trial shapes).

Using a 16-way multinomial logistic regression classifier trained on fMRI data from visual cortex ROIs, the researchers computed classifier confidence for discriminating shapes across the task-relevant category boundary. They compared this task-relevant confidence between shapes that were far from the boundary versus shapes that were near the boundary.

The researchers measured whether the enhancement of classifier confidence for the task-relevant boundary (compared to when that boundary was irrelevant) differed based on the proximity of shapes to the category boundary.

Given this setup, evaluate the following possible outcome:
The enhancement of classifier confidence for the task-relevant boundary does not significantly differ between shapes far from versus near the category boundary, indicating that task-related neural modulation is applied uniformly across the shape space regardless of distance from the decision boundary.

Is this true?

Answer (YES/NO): NO